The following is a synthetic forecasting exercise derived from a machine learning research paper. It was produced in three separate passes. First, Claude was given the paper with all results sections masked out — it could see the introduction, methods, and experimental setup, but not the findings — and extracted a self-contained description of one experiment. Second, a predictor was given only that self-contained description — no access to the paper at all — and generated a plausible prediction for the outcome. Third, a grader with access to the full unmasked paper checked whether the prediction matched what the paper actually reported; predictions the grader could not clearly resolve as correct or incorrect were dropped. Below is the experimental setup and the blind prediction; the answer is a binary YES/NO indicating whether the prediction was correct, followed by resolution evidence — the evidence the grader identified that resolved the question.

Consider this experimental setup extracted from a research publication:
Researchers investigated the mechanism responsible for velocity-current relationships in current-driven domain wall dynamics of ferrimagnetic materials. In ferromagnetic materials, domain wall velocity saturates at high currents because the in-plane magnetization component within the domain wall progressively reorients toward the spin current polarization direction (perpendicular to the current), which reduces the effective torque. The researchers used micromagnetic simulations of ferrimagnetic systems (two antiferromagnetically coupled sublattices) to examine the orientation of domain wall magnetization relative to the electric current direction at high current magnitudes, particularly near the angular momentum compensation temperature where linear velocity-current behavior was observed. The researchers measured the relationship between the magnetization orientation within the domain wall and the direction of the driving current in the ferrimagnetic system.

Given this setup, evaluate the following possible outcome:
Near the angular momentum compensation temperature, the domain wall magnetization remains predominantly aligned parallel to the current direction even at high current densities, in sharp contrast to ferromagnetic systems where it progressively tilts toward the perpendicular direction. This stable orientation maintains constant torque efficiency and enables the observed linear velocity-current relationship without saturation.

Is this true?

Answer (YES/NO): YES